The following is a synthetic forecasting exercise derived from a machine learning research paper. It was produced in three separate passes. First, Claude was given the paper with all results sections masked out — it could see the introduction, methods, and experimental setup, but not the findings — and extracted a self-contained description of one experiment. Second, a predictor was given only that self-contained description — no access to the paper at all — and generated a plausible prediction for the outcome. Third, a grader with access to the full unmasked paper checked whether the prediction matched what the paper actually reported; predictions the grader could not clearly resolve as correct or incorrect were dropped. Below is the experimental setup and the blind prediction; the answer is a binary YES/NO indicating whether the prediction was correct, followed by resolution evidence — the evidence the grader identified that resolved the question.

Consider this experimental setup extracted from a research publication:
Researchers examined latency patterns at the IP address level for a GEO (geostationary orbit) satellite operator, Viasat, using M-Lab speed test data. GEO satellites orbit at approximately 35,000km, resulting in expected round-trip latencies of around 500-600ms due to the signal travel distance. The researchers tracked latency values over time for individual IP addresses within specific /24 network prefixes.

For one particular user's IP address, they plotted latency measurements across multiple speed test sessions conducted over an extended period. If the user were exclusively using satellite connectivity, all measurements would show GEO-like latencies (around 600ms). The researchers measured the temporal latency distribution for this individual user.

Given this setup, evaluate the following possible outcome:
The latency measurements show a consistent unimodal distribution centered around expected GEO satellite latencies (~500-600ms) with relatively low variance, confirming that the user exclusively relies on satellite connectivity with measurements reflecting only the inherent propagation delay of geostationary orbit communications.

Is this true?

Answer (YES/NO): NO